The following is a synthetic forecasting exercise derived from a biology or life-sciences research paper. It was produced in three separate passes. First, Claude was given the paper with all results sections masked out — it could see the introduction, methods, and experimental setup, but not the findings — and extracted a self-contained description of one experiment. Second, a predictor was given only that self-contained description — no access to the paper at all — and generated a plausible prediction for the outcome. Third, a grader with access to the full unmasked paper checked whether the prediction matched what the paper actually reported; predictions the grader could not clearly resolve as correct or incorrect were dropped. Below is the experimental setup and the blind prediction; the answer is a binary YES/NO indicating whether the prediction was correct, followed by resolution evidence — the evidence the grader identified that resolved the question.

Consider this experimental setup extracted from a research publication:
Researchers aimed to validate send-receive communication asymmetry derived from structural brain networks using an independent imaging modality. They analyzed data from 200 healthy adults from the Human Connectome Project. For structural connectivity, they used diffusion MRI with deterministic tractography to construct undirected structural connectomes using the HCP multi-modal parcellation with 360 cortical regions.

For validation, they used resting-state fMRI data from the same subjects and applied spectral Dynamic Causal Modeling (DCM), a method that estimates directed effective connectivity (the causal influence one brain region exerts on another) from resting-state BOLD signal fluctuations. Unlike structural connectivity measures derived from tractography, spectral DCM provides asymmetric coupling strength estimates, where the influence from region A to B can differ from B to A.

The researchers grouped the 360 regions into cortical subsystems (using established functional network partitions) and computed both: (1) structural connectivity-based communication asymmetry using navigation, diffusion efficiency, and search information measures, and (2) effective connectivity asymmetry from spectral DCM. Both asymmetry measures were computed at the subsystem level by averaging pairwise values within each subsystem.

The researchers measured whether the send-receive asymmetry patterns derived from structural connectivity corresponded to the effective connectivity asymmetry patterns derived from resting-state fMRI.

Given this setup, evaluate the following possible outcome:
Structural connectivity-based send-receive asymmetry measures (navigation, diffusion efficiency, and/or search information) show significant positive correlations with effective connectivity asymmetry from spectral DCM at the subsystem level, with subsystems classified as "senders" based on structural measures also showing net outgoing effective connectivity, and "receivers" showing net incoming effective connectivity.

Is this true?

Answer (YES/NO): YES